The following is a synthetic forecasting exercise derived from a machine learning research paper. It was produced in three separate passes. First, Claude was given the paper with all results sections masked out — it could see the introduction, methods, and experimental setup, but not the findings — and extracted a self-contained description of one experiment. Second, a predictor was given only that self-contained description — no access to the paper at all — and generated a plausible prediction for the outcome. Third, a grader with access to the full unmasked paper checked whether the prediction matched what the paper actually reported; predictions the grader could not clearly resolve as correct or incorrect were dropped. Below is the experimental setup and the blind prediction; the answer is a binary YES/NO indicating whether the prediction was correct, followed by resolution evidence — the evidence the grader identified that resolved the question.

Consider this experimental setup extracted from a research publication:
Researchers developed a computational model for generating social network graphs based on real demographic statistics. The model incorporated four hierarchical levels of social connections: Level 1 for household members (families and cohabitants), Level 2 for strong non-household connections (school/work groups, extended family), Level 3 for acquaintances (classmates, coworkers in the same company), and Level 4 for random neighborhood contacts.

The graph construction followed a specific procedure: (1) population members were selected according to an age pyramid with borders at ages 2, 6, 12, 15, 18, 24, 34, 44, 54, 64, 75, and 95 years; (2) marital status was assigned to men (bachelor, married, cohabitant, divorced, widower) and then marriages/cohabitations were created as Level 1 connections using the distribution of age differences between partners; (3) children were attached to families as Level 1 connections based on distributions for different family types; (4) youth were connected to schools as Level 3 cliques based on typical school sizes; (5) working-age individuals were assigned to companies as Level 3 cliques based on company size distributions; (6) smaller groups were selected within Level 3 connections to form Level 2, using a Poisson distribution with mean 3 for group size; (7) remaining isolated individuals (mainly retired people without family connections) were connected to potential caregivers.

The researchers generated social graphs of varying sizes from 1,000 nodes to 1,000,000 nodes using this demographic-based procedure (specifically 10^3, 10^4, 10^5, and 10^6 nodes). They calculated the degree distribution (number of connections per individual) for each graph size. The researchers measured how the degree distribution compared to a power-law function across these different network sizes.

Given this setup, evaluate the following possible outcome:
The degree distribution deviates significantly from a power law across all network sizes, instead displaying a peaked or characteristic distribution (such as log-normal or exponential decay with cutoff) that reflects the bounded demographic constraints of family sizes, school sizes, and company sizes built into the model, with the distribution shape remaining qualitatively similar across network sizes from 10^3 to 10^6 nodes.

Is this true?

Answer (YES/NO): NO